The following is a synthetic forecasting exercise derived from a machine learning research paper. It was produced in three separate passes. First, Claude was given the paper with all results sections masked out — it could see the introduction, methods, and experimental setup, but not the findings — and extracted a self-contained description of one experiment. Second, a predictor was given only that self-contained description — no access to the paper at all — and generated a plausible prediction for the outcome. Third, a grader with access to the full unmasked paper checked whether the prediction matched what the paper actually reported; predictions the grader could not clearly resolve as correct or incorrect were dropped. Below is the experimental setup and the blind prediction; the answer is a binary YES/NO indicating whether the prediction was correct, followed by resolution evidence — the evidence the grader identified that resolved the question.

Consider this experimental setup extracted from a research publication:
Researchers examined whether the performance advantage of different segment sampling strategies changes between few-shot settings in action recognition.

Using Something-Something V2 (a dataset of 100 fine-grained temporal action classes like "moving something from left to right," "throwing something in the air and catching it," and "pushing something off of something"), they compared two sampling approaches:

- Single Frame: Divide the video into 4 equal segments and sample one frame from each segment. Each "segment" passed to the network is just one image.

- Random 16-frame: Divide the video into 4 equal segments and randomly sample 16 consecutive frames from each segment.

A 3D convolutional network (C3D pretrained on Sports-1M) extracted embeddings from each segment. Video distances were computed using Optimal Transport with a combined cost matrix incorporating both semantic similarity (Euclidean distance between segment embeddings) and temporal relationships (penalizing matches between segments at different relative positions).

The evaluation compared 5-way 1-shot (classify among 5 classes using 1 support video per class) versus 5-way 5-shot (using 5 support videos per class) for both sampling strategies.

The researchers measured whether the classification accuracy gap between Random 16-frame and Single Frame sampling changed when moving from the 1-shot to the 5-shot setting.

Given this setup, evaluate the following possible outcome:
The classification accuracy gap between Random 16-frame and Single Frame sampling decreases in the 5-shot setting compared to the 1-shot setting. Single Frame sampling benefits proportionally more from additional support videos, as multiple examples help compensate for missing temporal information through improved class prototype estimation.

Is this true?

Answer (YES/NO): NO